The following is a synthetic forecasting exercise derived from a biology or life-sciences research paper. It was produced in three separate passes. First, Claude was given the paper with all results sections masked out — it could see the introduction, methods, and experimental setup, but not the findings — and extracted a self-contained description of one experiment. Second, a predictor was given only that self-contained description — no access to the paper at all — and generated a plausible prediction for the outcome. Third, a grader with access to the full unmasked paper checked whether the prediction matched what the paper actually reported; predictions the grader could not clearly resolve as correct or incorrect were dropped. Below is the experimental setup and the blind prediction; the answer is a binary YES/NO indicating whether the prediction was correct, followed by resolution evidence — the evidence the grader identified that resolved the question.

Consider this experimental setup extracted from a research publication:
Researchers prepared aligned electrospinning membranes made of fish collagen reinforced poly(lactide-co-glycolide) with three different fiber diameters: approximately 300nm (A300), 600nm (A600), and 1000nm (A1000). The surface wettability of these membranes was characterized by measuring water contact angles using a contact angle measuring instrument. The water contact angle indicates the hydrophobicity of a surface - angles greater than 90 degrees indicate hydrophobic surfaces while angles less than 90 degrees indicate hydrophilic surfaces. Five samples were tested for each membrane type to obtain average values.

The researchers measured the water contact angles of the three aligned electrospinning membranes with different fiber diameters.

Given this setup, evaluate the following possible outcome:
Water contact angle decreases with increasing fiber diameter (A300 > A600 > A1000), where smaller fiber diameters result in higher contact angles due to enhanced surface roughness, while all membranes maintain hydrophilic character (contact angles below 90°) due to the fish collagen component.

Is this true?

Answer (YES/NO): NO